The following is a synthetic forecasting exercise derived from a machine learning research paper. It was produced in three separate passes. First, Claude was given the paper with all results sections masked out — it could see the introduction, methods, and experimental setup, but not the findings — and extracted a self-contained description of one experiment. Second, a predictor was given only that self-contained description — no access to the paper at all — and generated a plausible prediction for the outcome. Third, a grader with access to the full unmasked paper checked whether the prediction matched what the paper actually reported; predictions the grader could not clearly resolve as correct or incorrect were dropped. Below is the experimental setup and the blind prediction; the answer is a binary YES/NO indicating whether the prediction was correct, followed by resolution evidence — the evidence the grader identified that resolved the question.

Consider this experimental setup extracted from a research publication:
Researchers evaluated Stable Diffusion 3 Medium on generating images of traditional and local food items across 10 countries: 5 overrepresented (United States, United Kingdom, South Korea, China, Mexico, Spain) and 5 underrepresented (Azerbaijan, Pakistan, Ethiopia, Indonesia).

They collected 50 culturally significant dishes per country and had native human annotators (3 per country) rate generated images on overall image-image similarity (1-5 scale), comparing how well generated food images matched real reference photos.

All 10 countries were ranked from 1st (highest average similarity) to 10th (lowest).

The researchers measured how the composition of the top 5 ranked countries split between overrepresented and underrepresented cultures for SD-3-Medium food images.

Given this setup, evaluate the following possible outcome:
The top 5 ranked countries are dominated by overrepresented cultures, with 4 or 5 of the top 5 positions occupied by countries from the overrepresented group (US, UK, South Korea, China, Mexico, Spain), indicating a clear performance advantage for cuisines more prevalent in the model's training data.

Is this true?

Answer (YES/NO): YES